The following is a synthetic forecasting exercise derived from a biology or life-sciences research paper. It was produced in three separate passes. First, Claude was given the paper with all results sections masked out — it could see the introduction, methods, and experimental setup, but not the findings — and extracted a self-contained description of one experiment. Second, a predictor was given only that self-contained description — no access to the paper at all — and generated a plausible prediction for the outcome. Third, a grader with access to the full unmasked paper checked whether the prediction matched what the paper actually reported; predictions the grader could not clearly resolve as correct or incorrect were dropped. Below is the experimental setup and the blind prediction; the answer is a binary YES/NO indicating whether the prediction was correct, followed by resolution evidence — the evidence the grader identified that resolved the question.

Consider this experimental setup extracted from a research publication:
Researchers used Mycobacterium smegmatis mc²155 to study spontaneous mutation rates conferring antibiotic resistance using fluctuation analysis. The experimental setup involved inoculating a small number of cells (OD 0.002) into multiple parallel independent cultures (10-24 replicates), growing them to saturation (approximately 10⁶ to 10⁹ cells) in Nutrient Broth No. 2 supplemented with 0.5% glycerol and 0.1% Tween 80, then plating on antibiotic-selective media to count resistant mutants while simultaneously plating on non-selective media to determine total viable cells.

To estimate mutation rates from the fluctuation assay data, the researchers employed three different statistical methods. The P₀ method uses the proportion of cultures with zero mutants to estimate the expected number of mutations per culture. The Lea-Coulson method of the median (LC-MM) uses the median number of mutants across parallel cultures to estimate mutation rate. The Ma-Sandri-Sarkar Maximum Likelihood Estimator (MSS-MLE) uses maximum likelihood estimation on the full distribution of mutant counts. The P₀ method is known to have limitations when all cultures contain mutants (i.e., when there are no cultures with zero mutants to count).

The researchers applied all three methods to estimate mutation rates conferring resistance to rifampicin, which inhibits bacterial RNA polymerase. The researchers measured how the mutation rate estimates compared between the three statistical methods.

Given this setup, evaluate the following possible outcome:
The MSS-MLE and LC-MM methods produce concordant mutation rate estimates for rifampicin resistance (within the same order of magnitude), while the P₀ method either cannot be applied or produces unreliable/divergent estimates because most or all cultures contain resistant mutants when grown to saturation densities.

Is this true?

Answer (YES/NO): NO